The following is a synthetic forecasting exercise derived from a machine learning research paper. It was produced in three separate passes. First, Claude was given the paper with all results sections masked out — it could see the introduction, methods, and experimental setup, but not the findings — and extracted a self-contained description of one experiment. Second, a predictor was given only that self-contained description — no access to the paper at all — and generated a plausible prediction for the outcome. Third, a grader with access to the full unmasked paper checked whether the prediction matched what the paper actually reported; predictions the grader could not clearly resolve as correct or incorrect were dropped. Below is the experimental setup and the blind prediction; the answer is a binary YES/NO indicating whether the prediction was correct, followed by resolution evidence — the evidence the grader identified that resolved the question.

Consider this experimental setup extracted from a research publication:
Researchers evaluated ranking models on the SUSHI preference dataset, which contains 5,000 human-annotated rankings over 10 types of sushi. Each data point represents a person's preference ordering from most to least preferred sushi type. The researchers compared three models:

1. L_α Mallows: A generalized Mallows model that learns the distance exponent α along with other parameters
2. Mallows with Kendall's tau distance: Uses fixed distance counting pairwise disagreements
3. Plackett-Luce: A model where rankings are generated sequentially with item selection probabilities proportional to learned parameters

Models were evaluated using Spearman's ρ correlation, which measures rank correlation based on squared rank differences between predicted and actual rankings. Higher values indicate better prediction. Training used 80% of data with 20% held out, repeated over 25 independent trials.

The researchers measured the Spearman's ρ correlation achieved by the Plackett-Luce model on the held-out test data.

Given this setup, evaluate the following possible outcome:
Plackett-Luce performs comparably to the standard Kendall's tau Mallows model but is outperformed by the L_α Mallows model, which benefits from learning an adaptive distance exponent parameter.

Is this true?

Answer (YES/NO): NO